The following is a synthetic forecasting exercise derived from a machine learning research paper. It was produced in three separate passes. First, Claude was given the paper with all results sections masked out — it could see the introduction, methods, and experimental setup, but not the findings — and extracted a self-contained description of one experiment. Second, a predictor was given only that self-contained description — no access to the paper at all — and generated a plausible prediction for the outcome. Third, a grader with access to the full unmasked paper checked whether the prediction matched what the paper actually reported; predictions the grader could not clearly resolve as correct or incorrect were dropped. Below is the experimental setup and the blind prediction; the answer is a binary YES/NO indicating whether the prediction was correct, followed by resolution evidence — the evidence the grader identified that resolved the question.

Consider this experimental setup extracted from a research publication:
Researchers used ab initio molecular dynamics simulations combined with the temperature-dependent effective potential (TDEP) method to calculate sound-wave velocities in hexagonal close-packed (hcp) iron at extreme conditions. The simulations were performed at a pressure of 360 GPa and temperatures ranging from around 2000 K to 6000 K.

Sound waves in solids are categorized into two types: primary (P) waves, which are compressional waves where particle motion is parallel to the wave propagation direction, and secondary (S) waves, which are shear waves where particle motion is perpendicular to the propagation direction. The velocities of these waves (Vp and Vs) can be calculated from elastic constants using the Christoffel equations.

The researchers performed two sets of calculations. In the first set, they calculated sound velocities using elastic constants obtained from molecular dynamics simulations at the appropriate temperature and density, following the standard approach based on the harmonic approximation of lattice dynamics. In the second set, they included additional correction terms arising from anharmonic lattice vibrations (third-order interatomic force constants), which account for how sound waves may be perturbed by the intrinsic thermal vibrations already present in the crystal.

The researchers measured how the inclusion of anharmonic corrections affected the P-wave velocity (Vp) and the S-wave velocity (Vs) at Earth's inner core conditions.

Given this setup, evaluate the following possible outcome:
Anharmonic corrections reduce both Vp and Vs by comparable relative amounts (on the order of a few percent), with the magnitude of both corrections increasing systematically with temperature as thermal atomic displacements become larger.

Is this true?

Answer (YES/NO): NO